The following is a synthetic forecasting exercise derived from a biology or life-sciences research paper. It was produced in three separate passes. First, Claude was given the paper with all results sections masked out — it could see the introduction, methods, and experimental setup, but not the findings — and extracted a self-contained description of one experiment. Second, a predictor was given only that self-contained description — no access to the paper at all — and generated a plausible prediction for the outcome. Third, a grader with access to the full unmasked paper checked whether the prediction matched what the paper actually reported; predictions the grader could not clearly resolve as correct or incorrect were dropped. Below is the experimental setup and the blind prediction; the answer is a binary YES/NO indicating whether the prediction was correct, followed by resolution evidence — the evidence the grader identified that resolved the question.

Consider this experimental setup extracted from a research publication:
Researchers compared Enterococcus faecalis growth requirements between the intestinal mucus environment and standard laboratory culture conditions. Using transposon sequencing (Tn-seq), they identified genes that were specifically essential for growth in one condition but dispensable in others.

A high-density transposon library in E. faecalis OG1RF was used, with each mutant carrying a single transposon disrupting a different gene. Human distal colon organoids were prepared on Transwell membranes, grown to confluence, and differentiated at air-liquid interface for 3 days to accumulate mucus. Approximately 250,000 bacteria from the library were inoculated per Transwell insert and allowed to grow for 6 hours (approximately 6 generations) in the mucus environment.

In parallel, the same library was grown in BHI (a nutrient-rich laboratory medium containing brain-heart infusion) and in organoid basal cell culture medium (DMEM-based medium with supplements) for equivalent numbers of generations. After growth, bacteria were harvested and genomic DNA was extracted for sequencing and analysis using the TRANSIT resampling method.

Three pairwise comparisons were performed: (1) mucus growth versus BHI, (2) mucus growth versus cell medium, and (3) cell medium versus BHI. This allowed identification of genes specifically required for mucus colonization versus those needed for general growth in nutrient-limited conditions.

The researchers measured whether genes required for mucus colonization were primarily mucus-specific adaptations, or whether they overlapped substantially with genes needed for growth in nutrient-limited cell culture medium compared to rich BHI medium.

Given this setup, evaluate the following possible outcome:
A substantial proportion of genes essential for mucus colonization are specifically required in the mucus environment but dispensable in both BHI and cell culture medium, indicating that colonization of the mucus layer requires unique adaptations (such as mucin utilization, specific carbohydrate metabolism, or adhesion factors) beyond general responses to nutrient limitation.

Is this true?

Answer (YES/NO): YES